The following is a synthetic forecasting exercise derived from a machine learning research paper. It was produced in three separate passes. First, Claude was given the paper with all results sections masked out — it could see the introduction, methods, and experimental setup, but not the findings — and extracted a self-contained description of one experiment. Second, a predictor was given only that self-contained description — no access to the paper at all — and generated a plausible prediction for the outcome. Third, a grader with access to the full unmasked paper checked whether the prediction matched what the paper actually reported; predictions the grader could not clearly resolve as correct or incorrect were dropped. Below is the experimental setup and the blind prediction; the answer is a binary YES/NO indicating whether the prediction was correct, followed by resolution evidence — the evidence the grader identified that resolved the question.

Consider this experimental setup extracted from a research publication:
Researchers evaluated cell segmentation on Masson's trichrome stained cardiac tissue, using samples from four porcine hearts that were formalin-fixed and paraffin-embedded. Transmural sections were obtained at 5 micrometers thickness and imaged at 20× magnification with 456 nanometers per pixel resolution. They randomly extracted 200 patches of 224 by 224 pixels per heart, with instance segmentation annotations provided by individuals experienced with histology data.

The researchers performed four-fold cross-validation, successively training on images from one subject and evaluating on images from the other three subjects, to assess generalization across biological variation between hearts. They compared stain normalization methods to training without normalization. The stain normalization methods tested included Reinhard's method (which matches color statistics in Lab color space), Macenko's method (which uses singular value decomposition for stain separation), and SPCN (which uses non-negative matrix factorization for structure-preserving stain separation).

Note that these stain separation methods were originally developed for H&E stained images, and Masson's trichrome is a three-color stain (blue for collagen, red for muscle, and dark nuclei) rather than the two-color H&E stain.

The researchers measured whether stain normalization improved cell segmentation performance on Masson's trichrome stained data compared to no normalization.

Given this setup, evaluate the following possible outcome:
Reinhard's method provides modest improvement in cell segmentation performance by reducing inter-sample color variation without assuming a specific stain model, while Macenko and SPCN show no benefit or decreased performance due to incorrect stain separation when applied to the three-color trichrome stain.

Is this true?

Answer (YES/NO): NO